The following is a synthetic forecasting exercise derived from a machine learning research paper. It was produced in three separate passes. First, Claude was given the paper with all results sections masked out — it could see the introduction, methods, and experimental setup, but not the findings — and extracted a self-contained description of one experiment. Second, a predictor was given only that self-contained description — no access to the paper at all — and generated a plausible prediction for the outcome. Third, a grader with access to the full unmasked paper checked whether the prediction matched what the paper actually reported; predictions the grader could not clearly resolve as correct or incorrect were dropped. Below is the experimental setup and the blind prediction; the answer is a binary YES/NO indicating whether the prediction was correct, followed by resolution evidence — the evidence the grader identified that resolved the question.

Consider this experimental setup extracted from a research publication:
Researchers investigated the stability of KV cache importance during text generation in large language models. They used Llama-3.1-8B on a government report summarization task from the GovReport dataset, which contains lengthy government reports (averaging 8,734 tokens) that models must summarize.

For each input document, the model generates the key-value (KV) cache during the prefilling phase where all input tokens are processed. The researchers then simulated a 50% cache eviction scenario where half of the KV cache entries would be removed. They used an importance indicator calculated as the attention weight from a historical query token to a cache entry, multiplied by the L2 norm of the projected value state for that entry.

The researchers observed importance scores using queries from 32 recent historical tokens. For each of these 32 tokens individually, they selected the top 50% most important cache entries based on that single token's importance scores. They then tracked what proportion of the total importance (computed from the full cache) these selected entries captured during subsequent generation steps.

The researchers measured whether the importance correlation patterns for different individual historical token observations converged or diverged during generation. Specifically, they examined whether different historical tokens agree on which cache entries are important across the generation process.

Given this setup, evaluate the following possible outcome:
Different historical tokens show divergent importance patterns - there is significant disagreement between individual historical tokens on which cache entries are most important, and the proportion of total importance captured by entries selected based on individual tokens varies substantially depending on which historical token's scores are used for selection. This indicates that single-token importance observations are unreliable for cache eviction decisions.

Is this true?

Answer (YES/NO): NO